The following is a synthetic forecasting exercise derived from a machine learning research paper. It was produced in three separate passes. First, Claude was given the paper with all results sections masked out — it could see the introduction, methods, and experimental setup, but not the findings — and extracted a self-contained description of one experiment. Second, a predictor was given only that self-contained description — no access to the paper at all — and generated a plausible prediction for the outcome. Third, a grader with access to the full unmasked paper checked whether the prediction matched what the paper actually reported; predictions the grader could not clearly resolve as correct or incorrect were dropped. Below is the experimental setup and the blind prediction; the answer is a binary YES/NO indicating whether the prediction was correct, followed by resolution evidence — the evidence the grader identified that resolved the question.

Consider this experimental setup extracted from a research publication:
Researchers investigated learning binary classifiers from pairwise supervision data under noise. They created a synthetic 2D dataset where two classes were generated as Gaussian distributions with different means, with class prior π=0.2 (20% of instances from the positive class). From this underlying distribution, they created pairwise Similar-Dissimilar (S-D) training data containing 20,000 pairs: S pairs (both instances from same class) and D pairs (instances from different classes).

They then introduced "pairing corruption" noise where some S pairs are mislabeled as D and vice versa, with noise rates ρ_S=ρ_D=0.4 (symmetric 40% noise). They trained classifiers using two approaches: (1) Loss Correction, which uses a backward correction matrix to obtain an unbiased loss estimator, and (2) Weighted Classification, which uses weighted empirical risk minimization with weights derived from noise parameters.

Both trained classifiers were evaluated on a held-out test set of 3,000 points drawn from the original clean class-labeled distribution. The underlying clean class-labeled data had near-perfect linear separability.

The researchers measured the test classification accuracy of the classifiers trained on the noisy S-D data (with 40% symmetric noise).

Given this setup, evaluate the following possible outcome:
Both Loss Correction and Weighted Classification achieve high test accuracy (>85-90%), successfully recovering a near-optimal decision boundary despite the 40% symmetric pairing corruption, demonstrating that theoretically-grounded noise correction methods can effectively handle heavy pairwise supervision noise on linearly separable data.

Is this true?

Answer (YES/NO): YES